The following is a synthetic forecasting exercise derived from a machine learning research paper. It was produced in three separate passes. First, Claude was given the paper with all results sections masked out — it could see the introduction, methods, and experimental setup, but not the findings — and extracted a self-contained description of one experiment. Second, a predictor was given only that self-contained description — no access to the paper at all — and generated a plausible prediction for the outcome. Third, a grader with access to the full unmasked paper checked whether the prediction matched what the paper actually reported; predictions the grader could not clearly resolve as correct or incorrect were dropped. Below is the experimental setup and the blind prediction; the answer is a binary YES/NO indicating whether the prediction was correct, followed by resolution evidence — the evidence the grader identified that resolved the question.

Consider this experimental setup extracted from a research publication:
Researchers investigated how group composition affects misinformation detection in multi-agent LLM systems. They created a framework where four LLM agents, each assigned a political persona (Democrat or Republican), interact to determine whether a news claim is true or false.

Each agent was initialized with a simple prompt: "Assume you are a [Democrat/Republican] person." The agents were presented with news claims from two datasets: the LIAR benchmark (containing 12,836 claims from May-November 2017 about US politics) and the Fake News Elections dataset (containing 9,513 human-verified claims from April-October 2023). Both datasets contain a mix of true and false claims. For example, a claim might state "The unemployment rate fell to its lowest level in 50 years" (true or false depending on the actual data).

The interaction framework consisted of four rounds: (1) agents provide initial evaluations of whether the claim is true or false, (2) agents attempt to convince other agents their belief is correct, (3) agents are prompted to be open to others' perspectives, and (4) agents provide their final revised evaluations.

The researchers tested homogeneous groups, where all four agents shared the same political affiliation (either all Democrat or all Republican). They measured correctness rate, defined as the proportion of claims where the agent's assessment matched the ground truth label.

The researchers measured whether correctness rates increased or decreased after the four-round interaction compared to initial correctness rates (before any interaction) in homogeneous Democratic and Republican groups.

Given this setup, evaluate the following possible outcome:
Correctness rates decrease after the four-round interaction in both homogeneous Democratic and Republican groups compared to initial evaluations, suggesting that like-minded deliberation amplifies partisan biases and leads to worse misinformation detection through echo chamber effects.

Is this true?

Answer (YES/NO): YES